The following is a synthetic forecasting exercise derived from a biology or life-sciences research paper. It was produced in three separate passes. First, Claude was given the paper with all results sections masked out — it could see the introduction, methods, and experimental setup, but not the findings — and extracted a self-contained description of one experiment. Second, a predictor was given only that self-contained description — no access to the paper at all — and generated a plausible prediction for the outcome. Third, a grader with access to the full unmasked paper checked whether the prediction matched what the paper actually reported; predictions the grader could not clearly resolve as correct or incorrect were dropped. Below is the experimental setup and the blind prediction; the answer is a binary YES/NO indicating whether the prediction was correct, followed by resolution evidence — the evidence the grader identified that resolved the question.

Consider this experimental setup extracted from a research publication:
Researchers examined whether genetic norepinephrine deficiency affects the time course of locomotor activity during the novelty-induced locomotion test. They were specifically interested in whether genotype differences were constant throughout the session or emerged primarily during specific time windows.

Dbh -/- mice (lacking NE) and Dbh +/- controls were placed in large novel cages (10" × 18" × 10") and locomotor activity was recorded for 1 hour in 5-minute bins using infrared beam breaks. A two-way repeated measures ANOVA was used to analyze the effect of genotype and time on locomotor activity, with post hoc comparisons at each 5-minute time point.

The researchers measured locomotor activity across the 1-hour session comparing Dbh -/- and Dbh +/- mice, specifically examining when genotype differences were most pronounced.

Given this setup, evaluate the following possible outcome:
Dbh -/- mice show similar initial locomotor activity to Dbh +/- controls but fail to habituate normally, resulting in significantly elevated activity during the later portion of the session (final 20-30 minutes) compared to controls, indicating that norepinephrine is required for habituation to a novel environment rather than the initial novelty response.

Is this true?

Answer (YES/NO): NO